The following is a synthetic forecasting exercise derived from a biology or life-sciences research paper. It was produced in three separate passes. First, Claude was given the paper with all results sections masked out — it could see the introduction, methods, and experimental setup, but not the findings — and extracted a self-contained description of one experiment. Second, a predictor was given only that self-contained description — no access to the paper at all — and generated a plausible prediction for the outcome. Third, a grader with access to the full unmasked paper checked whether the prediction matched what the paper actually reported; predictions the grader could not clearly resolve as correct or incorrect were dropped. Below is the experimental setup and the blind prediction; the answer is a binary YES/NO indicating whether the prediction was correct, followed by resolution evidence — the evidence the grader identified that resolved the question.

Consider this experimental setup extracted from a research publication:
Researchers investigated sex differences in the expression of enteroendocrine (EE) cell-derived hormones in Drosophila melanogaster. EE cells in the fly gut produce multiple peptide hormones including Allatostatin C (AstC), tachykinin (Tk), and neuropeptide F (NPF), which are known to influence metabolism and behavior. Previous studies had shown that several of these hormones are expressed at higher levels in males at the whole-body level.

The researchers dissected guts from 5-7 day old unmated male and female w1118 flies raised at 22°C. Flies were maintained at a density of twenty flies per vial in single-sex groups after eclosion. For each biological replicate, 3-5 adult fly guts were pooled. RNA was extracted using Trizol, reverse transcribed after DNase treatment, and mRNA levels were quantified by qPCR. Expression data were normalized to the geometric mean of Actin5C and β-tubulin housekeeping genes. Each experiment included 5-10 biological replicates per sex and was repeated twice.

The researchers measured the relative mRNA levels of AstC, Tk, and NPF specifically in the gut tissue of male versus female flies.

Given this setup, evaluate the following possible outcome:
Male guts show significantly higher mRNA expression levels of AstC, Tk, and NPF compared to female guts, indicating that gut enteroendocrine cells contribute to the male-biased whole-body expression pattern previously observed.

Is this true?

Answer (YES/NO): NO